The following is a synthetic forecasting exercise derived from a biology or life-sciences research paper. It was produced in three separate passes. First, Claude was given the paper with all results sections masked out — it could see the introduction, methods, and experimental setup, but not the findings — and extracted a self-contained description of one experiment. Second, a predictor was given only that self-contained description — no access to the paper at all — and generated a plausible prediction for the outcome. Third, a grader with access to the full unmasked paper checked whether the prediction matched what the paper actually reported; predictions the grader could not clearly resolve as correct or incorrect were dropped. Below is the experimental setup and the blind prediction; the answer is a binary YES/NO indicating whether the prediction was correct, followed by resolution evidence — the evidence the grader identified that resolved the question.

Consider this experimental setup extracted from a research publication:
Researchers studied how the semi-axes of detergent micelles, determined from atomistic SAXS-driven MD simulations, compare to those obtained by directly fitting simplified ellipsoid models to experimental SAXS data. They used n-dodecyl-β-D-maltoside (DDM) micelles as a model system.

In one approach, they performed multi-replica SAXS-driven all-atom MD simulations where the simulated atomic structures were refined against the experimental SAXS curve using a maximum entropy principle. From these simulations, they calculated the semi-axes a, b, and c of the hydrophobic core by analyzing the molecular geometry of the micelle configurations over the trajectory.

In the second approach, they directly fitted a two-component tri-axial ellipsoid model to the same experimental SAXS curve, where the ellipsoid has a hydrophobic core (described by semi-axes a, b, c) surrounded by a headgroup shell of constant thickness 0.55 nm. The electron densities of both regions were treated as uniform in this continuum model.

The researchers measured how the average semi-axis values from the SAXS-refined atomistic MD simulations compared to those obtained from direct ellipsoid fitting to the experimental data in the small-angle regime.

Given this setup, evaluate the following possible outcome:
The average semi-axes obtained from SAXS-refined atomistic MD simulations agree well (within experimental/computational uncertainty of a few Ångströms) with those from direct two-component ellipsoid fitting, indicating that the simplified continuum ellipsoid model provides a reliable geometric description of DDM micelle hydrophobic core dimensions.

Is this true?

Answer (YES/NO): YES